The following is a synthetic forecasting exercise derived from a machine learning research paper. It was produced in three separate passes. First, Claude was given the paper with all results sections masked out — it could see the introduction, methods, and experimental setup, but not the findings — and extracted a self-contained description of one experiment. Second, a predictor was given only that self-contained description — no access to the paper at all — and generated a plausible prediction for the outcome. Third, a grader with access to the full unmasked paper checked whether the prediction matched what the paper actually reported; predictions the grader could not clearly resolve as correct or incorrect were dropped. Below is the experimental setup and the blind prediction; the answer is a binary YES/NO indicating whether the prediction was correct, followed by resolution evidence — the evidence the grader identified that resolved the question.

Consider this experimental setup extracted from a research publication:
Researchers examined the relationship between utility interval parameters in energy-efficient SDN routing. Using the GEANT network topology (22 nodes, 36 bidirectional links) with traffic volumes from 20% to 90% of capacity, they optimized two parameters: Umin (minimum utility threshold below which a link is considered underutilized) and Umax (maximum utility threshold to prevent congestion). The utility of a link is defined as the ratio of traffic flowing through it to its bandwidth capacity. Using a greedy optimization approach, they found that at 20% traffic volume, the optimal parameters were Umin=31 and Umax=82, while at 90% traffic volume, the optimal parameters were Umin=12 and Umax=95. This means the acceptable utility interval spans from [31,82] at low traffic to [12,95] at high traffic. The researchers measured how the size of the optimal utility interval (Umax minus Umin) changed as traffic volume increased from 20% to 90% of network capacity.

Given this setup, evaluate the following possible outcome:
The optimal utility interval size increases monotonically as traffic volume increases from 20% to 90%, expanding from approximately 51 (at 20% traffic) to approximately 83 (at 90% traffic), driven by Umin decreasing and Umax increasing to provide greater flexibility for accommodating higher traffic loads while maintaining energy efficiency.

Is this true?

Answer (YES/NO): YES